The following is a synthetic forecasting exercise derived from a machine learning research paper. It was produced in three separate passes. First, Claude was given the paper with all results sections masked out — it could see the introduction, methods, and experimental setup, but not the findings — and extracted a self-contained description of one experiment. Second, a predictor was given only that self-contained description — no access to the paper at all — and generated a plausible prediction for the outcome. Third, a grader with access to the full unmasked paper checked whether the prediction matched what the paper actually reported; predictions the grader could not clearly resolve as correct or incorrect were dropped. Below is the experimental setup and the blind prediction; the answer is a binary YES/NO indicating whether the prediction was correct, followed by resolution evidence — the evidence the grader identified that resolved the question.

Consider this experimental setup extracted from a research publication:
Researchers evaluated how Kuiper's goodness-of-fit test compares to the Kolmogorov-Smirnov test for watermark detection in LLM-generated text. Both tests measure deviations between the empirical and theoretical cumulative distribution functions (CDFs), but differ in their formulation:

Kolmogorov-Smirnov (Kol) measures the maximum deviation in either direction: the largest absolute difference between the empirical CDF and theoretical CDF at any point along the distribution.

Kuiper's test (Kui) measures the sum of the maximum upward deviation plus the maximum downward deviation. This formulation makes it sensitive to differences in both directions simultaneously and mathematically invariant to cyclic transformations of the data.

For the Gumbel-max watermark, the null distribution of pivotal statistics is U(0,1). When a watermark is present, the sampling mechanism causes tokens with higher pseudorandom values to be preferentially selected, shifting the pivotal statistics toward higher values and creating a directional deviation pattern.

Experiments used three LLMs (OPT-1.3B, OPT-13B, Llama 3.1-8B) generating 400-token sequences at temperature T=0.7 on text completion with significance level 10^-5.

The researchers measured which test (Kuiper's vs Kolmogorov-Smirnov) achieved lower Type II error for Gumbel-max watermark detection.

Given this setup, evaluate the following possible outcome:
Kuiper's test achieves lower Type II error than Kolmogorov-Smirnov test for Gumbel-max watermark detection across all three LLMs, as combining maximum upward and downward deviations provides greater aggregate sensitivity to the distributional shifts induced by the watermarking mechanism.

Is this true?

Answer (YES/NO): YES